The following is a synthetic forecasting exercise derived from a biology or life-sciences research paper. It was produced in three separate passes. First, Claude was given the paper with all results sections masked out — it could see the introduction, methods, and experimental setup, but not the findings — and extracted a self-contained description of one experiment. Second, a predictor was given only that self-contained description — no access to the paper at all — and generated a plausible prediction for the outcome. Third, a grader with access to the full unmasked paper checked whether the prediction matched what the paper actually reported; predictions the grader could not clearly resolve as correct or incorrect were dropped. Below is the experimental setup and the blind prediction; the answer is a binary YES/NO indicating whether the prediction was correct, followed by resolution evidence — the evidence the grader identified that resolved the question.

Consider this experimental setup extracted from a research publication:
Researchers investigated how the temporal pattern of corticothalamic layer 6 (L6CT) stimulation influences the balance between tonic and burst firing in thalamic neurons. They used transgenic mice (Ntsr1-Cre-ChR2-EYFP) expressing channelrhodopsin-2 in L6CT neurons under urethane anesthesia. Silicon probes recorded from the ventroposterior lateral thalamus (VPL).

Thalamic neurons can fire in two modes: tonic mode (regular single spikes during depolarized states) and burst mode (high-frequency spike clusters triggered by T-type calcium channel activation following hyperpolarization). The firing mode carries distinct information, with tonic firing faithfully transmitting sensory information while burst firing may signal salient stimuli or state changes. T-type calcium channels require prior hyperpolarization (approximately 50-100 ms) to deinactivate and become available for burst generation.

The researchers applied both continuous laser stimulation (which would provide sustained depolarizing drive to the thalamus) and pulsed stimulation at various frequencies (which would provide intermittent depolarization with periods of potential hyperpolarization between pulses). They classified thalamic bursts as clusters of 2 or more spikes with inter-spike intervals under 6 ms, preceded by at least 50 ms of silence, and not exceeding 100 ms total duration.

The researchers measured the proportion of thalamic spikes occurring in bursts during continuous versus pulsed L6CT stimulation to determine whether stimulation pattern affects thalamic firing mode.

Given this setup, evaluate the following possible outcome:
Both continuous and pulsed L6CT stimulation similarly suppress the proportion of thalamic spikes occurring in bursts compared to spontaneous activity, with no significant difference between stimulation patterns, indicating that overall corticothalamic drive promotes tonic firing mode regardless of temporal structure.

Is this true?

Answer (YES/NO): NO